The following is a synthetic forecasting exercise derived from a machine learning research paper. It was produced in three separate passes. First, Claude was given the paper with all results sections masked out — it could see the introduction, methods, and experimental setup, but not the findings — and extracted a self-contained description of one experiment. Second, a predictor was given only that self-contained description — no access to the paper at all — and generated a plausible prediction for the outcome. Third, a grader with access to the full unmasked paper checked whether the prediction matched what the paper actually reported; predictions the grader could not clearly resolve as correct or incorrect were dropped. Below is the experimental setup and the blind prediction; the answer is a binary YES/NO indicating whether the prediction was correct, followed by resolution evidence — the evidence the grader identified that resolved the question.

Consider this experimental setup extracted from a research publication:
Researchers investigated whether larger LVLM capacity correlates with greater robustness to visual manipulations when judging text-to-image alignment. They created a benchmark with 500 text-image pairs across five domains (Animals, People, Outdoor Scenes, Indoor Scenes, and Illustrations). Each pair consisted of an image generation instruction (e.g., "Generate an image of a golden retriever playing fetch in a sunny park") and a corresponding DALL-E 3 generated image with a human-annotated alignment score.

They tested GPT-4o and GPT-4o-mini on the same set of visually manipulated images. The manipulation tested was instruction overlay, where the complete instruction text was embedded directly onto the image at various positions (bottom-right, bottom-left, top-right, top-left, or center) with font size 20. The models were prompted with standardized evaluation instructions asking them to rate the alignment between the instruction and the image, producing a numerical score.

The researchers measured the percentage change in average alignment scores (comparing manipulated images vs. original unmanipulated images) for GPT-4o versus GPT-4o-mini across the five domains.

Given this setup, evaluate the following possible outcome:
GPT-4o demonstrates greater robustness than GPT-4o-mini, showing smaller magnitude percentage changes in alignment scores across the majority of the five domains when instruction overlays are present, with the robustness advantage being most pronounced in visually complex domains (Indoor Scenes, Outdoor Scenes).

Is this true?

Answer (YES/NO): NO